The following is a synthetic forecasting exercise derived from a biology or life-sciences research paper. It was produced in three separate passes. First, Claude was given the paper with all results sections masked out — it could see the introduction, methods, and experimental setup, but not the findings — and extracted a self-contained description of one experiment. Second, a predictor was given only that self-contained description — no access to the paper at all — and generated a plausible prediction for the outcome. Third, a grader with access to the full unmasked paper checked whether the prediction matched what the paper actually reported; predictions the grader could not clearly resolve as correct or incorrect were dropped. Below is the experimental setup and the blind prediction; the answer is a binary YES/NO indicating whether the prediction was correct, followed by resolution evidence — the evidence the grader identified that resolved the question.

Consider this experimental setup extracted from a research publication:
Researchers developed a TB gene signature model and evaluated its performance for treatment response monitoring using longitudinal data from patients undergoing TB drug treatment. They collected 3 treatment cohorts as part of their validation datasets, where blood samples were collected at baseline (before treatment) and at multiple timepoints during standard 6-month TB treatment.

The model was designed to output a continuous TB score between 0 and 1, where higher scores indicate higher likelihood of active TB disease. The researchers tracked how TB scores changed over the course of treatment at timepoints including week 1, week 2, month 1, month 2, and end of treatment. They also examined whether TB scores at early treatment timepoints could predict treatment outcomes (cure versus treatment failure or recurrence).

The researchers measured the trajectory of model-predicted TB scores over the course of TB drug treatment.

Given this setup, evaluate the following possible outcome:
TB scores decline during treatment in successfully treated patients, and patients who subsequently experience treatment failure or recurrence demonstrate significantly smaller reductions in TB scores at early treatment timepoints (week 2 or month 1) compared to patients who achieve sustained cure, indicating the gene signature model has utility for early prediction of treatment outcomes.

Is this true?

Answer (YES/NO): NO